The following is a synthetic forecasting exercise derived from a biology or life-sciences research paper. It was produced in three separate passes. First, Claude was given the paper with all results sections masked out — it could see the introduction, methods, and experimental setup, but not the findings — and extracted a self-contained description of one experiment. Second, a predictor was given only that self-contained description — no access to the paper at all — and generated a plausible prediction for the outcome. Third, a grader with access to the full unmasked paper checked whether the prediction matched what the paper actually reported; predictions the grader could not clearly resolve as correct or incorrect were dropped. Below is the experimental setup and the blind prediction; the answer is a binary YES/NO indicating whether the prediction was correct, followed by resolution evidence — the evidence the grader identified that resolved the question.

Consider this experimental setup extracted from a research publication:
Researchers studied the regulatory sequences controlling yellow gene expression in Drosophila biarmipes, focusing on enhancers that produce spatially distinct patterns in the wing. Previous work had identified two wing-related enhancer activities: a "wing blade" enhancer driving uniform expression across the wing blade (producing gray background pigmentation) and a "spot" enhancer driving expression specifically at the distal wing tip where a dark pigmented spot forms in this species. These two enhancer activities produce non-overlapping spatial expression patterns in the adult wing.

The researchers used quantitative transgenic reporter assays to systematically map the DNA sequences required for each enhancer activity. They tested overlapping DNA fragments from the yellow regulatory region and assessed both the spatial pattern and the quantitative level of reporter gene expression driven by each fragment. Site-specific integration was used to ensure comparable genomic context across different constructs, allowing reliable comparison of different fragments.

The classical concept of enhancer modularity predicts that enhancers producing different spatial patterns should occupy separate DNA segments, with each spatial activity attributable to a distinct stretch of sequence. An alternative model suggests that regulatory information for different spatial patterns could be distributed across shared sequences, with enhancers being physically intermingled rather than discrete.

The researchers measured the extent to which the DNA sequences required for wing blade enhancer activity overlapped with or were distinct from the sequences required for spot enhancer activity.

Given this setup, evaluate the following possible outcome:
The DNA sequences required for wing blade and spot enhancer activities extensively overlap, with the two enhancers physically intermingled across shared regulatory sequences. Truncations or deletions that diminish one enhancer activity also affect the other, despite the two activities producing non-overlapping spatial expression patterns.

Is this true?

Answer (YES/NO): YES